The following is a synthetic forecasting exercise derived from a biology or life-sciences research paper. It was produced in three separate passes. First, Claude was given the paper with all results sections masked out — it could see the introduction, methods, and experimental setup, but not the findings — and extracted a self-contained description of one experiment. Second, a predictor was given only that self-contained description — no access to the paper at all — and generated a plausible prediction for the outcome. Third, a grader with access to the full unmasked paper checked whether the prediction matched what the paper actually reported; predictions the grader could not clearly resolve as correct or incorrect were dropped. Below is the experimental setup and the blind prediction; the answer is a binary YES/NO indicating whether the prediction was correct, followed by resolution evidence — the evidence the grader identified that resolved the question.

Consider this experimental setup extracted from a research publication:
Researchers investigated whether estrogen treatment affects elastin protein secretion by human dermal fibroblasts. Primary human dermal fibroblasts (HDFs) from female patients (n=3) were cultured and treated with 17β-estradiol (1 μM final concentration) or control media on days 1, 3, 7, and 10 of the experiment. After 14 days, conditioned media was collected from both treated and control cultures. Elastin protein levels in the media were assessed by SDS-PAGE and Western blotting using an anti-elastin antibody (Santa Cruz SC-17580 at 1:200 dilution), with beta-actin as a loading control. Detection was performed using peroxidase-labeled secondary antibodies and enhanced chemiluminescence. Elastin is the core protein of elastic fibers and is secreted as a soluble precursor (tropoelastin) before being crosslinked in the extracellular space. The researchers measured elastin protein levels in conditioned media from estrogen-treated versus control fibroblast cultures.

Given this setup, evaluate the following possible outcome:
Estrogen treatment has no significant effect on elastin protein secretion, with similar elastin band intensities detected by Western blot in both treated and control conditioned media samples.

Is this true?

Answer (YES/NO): NO